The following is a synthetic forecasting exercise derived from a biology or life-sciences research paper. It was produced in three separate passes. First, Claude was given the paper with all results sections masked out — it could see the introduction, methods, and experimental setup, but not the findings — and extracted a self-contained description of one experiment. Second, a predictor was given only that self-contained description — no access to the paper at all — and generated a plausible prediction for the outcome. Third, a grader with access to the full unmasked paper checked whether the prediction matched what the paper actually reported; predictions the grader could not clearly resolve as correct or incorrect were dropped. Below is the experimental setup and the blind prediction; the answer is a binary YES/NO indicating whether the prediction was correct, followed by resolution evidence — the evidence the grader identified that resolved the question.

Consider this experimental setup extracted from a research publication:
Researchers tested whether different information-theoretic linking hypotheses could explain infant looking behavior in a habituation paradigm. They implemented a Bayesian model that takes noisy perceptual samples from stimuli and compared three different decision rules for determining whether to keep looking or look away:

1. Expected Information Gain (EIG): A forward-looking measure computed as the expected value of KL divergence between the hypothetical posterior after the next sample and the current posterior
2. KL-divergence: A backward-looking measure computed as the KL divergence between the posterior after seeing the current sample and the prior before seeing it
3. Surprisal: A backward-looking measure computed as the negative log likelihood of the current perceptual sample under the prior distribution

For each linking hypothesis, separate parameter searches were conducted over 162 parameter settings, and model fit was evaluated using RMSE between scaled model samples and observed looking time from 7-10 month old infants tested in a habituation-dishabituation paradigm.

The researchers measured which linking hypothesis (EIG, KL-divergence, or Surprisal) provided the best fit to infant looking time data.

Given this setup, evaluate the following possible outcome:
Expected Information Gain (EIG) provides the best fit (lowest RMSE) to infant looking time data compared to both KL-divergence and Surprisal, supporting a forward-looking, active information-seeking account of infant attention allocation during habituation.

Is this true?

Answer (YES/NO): NO